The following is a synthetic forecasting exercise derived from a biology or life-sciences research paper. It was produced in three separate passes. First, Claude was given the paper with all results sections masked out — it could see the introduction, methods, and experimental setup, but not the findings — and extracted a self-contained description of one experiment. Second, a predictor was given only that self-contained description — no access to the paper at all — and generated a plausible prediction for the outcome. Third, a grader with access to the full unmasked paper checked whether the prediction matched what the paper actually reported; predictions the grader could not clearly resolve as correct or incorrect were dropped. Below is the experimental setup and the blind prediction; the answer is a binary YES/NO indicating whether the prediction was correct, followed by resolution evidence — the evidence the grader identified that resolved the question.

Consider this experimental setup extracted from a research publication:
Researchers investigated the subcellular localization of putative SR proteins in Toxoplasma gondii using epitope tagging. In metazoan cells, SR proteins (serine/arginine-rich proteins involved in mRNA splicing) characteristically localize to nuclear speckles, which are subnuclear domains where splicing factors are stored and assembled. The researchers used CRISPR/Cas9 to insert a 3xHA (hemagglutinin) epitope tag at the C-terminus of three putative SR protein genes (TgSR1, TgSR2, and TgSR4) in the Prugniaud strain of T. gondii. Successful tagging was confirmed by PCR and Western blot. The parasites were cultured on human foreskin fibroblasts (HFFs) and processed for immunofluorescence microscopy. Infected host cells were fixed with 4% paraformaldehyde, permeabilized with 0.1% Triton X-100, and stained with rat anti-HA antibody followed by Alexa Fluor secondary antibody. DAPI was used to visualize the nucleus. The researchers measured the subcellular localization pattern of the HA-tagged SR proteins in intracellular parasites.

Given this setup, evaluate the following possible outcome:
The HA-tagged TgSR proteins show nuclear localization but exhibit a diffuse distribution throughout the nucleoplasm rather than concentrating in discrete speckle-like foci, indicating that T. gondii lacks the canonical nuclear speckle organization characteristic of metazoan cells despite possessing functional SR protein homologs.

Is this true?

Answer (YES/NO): NO